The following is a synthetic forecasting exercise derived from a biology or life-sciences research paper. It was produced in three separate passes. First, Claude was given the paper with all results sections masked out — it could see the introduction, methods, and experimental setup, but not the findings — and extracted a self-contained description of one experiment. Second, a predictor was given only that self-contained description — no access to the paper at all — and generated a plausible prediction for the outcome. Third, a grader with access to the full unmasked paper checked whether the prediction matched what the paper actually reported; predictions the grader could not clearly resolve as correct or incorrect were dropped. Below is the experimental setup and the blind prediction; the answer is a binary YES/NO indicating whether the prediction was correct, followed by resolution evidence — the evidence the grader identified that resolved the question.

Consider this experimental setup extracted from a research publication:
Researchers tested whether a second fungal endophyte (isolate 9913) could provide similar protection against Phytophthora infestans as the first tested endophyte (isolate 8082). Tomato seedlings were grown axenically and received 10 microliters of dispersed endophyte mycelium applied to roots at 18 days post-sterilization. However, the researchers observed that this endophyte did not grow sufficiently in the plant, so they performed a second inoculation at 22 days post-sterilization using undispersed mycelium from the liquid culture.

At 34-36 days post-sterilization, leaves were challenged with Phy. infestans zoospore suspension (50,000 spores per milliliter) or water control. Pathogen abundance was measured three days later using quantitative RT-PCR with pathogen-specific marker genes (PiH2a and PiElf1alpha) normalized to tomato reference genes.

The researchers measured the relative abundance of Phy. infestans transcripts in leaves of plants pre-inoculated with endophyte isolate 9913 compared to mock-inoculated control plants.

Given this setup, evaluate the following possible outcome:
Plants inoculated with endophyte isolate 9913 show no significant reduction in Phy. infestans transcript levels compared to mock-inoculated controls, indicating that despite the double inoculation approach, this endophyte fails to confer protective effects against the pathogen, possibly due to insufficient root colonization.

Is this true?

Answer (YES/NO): YES